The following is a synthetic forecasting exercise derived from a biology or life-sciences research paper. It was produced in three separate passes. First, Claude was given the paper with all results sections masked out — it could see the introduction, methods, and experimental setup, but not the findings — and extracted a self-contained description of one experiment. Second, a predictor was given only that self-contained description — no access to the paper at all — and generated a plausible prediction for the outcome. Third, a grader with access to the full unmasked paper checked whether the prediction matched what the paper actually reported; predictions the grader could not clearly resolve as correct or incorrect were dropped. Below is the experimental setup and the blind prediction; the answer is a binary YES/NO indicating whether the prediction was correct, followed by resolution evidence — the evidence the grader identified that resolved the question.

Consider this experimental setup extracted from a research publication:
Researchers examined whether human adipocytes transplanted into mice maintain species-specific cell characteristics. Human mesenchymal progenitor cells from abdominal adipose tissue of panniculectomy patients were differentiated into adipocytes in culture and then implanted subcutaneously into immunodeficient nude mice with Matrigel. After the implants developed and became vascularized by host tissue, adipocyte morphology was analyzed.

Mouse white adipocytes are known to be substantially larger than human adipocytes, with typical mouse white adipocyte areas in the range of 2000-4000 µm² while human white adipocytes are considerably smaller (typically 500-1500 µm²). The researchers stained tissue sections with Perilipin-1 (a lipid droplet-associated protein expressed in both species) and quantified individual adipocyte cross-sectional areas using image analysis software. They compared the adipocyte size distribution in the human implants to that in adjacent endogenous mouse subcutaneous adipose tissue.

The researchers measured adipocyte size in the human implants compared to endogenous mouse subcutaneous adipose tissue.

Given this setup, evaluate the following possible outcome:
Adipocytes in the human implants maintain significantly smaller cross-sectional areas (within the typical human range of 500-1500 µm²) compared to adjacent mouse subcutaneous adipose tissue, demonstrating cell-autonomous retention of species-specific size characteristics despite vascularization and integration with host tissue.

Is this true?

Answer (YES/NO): NO